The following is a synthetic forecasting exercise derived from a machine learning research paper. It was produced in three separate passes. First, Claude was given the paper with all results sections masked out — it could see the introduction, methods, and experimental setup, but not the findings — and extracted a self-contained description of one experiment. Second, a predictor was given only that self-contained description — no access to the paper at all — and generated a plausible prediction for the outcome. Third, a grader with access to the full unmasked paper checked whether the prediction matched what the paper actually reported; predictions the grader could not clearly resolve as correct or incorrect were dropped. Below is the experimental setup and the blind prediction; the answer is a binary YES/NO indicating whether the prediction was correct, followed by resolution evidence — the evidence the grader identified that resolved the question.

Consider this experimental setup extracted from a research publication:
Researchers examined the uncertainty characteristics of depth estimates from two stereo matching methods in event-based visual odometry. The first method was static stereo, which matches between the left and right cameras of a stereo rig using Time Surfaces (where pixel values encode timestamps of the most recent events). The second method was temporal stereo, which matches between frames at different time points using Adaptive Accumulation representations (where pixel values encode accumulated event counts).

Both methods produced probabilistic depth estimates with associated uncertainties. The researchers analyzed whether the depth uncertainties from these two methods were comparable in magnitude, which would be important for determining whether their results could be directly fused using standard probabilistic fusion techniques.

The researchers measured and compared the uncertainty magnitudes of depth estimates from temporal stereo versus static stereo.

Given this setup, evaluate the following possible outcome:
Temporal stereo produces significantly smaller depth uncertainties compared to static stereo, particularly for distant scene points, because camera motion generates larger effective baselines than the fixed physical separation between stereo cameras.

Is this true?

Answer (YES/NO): NO